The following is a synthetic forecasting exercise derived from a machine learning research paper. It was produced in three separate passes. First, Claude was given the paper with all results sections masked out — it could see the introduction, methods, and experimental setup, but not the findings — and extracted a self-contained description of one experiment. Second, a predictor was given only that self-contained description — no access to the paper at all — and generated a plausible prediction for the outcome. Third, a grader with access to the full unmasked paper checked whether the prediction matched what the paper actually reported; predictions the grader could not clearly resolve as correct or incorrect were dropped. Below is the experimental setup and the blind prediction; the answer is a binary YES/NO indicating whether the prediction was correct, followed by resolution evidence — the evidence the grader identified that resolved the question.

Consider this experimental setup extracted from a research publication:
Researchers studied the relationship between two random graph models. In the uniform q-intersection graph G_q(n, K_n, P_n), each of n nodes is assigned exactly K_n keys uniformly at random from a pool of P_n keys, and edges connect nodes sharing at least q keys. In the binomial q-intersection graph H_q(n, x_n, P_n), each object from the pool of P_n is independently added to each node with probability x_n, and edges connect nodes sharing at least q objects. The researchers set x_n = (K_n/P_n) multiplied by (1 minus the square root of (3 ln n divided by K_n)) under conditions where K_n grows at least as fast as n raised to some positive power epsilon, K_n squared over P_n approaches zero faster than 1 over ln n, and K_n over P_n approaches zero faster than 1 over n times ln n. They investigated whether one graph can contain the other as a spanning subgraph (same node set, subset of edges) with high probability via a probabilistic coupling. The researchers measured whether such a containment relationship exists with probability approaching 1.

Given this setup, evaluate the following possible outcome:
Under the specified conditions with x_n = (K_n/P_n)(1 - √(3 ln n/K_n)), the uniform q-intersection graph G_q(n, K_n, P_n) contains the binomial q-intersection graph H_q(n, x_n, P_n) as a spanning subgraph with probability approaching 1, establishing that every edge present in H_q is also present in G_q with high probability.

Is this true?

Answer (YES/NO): YES